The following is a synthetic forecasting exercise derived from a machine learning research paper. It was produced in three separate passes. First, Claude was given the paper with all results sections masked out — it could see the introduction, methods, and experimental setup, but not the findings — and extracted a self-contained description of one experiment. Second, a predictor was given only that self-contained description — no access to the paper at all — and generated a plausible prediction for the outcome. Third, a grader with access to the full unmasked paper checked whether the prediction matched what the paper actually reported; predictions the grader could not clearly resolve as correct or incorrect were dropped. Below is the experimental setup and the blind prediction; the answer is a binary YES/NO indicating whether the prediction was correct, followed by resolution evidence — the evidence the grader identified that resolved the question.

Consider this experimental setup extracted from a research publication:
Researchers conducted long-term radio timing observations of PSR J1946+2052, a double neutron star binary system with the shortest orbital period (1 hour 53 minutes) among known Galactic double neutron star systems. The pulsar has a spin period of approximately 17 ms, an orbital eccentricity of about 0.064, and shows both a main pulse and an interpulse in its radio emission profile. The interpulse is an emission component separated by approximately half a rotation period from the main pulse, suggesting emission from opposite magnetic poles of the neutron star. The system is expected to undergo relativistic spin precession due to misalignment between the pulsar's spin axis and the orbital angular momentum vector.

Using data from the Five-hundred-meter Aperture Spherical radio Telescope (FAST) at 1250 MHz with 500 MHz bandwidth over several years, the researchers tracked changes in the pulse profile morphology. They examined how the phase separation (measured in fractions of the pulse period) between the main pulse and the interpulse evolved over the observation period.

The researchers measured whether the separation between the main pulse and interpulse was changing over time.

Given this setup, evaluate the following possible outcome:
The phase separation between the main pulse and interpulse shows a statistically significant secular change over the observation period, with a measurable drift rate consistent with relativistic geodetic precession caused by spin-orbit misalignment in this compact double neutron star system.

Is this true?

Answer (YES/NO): YES